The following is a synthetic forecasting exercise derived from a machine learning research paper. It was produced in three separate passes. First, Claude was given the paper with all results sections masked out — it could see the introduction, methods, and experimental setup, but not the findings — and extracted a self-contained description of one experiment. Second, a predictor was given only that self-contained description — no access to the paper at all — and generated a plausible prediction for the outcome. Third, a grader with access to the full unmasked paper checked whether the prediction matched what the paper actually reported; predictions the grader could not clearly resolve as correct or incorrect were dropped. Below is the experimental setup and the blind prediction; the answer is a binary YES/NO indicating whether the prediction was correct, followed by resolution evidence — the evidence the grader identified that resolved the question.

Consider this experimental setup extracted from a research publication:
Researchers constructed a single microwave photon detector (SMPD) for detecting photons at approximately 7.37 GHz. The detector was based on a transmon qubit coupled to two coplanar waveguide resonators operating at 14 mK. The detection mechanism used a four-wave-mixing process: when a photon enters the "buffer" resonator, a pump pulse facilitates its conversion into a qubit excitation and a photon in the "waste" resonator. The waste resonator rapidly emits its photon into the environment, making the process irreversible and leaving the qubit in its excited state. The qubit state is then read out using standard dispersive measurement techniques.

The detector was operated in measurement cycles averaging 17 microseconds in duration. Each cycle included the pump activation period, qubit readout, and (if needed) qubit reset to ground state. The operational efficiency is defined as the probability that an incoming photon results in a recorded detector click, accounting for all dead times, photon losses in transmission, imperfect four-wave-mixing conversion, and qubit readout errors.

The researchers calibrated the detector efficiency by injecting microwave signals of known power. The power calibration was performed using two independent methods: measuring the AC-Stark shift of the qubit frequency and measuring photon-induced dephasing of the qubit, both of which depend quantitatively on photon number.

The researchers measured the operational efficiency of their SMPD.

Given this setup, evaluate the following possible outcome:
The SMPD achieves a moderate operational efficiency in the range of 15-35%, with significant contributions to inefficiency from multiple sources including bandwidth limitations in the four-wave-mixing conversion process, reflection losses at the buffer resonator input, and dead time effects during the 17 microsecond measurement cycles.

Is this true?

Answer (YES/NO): NO